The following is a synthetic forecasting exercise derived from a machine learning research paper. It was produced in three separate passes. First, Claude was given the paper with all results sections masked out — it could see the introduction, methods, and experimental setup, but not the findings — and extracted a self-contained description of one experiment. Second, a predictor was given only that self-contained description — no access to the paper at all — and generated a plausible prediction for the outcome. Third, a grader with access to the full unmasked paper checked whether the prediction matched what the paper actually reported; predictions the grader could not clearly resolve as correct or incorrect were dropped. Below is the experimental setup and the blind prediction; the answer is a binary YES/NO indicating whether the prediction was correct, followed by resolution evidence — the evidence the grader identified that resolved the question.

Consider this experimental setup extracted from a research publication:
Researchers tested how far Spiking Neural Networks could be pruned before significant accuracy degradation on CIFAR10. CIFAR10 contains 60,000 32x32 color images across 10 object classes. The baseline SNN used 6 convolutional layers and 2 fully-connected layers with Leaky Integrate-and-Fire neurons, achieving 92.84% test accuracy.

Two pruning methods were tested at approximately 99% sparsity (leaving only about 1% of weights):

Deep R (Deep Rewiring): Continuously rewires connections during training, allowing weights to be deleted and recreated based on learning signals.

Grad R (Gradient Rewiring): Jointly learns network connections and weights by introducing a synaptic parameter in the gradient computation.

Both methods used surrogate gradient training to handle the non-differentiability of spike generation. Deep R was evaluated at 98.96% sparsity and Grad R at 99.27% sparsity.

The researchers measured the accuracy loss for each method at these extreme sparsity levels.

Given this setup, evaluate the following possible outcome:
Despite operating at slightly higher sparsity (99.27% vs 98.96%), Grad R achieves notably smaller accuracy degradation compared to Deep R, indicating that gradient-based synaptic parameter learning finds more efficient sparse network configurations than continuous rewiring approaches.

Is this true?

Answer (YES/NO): NO